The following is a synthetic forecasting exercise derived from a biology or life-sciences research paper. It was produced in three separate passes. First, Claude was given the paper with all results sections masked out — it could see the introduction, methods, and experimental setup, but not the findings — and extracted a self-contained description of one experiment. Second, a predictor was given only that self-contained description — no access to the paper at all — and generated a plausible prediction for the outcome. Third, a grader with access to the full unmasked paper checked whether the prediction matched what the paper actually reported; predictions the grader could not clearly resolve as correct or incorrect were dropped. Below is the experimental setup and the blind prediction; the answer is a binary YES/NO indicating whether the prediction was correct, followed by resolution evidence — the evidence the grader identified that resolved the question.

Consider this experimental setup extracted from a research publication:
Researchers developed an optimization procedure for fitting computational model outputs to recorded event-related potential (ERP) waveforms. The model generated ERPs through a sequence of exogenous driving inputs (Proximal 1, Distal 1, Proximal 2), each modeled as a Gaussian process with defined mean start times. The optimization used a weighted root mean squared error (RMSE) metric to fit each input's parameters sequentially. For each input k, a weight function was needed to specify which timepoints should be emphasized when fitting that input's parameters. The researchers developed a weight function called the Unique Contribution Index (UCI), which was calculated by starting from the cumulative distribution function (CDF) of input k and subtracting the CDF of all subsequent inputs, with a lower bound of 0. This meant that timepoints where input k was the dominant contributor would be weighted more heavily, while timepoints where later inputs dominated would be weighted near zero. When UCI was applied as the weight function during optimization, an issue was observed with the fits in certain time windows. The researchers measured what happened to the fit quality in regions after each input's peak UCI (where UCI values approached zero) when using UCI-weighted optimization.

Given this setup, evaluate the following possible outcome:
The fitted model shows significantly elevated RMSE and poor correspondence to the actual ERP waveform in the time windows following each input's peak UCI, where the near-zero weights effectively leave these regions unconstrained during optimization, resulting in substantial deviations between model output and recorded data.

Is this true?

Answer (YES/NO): YES